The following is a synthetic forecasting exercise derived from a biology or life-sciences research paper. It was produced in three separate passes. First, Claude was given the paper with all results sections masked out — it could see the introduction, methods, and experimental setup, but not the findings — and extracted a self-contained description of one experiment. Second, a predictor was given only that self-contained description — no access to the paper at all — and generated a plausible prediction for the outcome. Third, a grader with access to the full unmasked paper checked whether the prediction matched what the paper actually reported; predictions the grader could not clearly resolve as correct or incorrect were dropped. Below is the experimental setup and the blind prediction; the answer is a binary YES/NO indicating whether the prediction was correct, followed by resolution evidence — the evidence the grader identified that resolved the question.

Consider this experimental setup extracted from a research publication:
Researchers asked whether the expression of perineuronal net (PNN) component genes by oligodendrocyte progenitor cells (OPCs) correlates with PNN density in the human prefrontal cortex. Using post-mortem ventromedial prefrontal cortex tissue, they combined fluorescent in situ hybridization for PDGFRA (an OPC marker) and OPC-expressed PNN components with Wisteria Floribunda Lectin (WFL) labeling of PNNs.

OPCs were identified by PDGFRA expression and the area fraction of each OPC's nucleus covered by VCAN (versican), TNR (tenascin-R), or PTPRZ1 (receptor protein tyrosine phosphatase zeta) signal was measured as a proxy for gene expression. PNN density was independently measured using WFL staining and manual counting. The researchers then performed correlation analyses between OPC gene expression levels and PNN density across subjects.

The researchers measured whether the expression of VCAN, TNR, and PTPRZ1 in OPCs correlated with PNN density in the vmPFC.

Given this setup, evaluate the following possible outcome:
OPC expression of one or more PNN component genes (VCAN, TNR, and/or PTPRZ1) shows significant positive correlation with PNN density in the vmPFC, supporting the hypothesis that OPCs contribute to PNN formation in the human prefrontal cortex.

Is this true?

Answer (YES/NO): YES